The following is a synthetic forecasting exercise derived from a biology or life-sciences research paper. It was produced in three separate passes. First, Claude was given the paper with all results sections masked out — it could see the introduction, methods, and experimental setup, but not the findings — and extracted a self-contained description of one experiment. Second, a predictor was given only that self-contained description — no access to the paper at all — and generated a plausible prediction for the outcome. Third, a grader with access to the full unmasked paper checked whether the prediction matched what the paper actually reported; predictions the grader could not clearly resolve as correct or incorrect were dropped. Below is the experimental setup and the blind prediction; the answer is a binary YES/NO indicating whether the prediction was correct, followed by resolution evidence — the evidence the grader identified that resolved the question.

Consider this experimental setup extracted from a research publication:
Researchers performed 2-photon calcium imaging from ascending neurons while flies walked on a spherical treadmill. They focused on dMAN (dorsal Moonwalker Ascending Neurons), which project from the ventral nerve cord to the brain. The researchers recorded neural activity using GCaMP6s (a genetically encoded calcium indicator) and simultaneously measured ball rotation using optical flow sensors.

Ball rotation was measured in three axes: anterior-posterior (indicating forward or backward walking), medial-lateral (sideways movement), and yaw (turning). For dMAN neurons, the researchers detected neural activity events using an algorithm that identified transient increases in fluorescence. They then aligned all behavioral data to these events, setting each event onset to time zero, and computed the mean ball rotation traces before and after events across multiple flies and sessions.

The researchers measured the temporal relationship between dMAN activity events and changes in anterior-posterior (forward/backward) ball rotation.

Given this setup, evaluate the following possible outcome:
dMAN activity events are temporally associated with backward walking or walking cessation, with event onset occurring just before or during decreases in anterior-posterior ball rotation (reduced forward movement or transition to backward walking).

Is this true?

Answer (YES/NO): NO